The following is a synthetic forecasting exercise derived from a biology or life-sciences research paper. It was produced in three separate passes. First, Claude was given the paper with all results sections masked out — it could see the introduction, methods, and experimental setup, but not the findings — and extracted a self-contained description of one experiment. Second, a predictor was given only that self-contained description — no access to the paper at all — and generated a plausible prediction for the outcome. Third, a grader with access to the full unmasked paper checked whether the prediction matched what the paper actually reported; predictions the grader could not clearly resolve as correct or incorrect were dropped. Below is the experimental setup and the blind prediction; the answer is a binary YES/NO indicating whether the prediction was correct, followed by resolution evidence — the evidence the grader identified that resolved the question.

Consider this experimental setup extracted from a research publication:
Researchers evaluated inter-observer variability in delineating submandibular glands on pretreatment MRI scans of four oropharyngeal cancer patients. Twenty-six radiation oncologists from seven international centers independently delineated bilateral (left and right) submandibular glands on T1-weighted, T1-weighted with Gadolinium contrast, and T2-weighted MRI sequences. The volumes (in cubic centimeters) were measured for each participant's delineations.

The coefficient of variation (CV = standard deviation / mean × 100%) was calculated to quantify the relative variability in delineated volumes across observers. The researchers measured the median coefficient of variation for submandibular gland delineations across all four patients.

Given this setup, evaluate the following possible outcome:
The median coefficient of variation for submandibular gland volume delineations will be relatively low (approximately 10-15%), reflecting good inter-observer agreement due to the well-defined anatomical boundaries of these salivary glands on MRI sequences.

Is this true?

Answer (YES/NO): YES